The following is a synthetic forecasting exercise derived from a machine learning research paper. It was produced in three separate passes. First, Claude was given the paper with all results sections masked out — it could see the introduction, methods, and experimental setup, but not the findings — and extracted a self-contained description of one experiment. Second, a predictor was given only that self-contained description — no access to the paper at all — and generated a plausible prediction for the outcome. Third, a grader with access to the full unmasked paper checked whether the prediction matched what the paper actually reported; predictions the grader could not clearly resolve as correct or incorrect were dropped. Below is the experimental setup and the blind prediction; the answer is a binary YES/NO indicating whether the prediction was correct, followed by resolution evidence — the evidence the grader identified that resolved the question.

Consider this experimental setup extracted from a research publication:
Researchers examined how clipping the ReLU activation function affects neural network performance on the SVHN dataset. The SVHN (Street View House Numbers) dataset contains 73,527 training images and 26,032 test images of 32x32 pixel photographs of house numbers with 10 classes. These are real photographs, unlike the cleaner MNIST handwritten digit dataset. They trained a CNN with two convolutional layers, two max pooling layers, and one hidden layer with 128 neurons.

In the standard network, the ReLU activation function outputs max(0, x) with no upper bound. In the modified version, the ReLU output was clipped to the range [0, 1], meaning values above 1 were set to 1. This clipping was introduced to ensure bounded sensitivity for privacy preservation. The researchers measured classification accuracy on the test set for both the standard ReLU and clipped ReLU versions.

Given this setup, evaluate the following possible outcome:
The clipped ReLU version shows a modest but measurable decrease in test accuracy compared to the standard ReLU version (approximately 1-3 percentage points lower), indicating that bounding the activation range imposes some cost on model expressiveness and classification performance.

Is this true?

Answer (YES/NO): NO